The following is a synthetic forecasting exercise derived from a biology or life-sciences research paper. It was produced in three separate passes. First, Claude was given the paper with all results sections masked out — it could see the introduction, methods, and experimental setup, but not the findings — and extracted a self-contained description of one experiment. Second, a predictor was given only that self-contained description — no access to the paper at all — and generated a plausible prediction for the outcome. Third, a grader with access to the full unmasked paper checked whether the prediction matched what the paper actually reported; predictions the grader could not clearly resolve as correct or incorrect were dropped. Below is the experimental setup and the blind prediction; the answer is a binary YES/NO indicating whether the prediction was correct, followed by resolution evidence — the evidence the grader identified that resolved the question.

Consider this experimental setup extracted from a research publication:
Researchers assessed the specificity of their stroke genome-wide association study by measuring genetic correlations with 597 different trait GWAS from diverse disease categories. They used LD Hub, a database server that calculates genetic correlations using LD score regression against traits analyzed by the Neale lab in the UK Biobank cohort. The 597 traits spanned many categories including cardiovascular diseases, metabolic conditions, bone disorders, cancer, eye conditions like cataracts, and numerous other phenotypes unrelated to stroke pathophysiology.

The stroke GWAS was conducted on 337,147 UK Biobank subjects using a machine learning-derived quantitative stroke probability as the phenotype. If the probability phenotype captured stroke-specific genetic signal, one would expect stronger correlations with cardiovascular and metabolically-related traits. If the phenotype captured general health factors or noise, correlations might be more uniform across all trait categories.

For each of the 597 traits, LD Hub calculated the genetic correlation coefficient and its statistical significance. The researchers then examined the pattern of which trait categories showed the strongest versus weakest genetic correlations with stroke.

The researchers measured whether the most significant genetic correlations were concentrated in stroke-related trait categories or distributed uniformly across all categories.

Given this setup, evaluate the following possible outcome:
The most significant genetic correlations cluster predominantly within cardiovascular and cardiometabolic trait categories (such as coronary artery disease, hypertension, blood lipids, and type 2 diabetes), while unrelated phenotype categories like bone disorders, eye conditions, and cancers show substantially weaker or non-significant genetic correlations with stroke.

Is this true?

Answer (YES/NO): YES